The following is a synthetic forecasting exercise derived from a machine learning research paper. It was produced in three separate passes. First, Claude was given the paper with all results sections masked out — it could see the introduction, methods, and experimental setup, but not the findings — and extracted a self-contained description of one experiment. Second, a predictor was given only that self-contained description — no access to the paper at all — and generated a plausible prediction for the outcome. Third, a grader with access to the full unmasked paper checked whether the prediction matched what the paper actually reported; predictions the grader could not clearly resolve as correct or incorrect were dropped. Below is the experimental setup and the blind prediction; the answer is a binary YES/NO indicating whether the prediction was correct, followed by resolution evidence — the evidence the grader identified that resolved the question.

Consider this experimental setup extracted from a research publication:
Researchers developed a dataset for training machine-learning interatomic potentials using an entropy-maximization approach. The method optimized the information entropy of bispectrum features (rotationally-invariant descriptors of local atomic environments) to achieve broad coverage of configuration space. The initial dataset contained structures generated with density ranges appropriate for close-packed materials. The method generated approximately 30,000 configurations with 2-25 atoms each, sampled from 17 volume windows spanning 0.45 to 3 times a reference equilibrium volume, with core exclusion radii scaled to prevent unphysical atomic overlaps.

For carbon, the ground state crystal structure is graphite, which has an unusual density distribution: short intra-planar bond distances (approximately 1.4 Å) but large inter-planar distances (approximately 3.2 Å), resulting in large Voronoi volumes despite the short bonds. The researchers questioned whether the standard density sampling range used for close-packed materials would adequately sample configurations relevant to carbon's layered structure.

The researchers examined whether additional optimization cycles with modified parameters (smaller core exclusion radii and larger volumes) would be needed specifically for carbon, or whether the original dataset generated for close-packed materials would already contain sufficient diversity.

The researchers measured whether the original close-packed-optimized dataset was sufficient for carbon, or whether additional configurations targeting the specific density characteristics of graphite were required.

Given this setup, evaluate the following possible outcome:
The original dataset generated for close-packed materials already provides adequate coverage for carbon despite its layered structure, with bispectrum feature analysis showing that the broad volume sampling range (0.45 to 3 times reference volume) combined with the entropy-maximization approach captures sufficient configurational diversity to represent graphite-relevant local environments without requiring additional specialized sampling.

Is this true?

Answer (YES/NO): NO